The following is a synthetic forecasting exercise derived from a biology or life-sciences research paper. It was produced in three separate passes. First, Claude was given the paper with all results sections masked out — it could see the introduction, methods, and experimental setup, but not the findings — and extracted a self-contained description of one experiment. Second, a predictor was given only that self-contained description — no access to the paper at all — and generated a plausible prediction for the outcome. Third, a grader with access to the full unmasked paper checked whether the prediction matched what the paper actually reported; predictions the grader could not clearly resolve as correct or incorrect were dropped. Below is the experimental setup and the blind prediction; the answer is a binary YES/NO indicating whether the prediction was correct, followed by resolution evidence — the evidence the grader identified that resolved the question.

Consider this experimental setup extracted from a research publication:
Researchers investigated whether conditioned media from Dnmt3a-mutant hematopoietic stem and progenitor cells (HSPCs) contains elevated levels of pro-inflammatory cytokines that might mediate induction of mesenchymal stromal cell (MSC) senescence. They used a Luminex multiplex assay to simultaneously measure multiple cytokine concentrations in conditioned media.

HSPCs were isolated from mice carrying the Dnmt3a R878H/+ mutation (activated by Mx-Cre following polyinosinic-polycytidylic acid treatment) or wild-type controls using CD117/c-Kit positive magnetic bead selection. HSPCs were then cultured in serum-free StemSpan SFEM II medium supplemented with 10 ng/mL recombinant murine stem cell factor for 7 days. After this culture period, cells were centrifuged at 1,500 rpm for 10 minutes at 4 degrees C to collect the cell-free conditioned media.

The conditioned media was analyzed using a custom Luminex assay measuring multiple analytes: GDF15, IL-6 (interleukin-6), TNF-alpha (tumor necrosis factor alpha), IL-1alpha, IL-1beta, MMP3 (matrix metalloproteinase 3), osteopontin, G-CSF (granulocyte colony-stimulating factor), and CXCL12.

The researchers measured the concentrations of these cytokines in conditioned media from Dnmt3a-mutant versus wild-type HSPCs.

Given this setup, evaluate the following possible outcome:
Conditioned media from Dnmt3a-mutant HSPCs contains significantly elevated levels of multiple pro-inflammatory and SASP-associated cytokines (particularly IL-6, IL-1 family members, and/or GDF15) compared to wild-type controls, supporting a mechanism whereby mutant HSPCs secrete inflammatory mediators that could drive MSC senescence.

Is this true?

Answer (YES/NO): YES